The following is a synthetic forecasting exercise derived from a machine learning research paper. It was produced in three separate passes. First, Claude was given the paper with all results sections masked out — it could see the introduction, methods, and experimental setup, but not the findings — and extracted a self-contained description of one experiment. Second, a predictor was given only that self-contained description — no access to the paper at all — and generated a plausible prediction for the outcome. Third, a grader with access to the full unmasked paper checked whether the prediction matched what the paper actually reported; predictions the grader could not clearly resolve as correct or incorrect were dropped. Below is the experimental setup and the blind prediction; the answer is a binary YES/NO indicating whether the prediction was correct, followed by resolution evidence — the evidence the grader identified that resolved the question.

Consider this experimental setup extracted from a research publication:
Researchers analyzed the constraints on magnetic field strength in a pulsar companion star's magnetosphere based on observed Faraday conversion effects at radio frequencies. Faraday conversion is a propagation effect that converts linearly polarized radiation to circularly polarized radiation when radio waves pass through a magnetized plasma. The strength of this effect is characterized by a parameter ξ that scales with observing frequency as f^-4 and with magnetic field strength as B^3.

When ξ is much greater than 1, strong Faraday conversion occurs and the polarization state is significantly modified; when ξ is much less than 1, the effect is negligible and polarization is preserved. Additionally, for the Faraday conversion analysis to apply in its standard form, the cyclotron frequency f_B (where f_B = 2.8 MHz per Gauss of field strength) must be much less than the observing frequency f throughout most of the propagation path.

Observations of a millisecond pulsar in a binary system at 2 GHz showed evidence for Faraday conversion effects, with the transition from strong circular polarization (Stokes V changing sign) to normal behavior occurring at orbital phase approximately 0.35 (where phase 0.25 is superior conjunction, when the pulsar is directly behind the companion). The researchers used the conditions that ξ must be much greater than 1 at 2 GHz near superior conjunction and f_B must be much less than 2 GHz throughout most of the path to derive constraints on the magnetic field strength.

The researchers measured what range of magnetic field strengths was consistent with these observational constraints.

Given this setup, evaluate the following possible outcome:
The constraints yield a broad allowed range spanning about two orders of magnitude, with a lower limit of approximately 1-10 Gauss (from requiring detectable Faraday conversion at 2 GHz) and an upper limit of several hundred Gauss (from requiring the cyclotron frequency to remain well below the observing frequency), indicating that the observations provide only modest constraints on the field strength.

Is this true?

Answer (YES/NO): NO